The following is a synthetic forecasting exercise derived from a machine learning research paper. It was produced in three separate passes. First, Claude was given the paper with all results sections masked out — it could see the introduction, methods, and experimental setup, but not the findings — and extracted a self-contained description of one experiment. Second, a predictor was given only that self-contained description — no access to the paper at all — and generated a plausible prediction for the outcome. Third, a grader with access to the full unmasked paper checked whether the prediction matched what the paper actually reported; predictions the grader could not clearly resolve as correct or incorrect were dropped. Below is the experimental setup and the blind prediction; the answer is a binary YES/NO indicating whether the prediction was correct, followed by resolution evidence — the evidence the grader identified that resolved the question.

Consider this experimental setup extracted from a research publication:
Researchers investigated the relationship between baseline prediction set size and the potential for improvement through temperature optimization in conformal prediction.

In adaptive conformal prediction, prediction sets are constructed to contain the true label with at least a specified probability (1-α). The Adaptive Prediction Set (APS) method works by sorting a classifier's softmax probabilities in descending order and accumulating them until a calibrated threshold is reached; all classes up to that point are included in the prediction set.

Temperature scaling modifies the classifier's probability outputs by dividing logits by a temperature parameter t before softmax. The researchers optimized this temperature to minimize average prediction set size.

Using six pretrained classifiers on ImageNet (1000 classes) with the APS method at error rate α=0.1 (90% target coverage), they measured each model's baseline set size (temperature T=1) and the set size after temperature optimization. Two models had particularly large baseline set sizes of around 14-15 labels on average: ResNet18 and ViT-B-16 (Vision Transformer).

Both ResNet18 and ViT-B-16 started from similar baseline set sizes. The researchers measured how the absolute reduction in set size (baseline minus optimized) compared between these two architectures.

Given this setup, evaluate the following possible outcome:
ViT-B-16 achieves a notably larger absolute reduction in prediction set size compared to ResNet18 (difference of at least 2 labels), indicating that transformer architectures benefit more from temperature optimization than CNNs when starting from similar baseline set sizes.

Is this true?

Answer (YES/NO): YES